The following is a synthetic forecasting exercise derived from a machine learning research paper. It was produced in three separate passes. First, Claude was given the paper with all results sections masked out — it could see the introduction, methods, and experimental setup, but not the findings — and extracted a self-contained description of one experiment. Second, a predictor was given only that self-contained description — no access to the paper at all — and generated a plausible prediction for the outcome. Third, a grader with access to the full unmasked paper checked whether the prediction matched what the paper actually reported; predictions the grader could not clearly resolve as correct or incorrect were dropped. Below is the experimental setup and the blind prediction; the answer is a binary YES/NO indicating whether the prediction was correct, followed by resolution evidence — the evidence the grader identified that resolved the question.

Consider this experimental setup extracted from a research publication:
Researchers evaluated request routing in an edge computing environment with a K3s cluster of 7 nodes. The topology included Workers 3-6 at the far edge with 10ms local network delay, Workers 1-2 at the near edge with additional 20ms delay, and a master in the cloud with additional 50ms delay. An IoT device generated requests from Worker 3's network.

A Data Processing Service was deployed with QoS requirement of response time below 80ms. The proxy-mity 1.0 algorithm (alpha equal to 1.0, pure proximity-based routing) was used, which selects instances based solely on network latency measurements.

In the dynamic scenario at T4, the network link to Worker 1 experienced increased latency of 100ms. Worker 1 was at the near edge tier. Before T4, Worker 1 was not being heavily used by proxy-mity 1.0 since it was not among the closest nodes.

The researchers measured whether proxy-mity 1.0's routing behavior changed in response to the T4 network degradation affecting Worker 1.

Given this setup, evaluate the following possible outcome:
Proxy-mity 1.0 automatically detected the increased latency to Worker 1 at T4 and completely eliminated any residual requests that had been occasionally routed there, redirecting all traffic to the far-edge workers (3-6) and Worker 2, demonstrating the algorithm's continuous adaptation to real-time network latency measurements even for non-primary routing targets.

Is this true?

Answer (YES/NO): NO